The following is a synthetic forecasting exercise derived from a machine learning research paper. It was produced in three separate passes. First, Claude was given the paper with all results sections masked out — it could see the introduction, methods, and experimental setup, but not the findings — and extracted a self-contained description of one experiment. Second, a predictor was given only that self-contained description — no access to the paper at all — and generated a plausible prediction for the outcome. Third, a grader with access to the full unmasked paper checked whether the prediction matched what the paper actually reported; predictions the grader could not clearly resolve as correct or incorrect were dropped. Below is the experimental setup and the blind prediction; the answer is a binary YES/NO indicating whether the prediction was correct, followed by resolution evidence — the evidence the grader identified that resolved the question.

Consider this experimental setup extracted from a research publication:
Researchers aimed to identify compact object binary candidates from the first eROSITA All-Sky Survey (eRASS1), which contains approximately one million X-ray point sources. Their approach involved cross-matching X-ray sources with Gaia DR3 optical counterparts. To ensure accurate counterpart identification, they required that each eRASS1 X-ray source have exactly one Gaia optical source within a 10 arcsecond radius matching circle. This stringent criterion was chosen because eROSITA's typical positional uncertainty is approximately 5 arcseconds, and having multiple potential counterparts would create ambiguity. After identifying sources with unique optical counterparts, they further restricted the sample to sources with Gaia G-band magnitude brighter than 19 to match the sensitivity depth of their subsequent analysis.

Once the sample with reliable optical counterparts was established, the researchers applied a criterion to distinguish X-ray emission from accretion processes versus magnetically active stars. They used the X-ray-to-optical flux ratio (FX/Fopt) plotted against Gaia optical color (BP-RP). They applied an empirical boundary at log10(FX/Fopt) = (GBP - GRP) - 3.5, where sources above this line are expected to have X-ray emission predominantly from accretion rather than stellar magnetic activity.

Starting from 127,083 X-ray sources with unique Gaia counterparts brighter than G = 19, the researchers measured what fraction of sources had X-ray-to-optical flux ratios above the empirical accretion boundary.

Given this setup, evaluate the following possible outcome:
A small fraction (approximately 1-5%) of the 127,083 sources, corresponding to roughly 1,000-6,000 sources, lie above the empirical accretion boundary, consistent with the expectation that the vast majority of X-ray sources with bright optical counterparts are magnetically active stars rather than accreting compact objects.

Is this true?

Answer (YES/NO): NO